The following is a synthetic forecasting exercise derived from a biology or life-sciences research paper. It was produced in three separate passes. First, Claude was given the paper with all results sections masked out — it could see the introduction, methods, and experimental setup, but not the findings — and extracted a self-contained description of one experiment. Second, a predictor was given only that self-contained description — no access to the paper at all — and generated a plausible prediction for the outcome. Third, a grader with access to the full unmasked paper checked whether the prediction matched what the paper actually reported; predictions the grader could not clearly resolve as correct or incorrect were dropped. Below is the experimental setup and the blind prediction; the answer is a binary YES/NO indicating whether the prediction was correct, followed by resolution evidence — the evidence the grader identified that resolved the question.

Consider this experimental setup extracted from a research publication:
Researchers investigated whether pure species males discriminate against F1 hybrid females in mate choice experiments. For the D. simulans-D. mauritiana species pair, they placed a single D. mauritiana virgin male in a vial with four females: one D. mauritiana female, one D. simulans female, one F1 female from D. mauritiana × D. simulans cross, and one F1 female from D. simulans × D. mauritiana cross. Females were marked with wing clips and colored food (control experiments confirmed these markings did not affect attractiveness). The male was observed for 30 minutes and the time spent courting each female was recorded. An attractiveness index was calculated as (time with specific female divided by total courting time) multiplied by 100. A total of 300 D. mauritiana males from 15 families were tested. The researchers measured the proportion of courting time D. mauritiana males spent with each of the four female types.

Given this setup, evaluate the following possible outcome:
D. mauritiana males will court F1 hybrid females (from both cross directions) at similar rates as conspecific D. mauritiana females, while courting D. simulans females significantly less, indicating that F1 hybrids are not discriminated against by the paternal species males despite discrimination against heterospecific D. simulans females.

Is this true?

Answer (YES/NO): NO